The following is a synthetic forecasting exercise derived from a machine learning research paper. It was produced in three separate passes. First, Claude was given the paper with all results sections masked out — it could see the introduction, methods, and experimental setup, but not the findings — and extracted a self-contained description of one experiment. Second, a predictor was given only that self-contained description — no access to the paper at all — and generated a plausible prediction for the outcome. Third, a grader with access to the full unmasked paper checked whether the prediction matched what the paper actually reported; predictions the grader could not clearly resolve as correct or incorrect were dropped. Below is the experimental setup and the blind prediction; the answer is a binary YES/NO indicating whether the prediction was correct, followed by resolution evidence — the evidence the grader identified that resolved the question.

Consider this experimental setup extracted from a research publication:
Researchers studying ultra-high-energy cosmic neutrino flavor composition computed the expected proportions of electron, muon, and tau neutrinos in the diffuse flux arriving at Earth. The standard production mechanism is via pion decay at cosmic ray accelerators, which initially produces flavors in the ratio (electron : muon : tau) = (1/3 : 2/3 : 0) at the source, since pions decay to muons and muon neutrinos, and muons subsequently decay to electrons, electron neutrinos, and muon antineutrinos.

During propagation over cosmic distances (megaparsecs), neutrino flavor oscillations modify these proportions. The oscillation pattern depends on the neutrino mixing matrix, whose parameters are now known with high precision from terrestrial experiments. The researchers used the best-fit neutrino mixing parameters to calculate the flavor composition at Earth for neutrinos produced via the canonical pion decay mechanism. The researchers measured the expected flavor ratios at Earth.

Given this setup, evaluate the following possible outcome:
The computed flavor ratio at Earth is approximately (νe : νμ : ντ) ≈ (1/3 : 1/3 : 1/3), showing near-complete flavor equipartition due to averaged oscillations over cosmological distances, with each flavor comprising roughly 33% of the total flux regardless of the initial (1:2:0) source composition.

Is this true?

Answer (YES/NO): NO